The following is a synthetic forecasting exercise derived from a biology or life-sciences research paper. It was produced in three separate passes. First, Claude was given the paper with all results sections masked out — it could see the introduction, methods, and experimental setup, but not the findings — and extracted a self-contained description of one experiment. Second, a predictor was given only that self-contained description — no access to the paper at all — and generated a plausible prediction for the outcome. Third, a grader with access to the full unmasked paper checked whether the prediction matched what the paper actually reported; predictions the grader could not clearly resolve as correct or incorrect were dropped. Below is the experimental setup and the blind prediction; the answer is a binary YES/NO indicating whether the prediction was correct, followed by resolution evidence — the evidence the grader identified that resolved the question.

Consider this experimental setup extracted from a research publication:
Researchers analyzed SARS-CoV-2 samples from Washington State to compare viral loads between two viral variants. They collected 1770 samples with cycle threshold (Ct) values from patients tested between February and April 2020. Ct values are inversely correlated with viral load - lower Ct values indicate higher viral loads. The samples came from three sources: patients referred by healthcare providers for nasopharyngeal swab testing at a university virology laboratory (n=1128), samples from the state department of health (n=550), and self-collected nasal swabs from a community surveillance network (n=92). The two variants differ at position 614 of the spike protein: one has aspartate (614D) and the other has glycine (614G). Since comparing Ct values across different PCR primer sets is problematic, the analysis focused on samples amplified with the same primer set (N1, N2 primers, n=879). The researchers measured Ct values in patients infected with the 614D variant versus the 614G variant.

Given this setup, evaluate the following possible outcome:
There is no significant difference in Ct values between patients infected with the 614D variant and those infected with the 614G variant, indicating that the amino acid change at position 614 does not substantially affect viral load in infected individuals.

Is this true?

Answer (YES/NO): NO